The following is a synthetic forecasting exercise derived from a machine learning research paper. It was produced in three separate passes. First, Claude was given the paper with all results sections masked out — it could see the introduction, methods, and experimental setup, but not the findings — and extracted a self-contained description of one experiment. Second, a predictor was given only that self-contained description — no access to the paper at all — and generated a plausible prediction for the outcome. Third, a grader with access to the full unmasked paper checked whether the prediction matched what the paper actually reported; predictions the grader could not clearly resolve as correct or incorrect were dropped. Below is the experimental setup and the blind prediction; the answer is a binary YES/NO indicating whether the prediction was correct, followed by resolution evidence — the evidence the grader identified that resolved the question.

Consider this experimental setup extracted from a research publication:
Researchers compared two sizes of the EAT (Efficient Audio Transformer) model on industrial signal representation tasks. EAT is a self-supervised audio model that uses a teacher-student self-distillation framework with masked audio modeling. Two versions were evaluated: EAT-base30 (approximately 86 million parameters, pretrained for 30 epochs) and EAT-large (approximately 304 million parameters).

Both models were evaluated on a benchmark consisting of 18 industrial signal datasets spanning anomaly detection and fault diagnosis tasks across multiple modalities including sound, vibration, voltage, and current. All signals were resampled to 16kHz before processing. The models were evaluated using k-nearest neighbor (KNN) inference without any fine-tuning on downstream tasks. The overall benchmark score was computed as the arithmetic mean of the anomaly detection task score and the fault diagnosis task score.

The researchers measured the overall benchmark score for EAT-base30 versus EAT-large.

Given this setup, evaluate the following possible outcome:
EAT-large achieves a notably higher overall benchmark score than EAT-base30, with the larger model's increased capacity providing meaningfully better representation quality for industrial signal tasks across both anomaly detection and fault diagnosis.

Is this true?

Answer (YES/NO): NO